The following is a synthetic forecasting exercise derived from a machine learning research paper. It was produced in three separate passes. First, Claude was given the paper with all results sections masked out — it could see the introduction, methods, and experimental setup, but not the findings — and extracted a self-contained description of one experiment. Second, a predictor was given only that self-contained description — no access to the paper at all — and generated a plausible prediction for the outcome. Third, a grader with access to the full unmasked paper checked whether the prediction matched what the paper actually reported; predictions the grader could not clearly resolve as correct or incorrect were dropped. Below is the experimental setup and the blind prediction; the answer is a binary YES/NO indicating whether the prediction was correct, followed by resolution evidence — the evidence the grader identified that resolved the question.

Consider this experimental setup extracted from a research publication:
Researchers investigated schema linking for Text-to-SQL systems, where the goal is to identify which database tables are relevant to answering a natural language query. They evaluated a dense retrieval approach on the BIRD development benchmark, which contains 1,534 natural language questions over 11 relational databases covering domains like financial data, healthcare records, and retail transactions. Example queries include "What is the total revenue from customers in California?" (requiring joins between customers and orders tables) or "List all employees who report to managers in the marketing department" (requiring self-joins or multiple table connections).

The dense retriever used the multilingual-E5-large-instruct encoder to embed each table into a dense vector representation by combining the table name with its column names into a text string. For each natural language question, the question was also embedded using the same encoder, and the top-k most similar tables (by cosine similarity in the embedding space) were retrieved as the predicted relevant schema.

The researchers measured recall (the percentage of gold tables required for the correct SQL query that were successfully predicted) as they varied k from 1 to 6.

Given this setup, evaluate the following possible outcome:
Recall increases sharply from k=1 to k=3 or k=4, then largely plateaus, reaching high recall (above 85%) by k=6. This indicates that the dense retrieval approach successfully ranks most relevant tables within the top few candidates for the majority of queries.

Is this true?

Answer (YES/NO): YES